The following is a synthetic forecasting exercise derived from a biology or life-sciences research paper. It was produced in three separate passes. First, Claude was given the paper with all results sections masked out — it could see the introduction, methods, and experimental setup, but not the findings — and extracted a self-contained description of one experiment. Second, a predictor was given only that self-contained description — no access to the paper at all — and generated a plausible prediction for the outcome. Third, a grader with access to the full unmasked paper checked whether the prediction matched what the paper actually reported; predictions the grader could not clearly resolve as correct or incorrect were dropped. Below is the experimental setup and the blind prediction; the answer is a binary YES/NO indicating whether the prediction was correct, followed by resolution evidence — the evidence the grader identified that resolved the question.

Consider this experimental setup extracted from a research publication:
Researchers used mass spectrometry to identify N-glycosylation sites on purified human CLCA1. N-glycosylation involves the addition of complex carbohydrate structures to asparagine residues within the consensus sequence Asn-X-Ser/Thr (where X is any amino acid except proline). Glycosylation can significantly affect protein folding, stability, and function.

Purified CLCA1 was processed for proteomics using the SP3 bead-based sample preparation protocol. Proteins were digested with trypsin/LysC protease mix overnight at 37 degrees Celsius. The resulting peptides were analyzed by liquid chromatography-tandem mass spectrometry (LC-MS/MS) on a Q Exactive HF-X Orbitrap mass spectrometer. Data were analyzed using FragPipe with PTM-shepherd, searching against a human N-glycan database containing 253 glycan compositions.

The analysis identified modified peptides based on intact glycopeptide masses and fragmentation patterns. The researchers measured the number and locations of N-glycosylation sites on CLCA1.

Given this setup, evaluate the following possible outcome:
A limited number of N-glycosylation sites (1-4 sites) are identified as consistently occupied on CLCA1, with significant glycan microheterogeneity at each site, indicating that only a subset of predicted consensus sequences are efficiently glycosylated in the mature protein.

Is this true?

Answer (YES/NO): NO